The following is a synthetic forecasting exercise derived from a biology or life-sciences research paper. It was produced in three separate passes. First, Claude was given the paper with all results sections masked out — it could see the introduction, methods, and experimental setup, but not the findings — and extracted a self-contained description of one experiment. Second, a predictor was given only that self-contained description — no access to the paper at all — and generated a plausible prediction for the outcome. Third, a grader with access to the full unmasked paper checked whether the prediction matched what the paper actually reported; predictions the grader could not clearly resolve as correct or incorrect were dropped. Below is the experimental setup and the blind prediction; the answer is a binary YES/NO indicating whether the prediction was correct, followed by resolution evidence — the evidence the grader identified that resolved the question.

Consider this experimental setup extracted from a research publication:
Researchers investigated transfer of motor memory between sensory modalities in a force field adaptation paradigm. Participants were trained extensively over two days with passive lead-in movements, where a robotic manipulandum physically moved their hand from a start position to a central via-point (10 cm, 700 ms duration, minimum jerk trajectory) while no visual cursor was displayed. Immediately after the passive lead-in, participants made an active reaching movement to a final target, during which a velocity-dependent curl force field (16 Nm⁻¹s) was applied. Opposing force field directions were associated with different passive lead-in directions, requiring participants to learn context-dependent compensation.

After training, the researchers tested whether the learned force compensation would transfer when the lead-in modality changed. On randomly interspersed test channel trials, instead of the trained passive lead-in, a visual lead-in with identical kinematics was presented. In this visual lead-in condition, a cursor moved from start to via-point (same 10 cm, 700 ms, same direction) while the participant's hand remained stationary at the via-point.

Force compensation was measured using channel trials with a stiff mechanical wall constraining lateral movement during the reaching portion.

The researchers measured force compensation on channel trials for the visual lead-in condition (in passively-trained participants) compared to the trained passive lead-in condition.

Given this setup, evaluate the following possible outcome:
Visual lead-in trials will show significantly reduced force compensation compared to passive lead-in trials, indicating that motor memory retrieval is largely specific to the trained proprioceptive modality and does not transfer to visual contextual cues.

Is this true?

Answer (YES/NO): NO